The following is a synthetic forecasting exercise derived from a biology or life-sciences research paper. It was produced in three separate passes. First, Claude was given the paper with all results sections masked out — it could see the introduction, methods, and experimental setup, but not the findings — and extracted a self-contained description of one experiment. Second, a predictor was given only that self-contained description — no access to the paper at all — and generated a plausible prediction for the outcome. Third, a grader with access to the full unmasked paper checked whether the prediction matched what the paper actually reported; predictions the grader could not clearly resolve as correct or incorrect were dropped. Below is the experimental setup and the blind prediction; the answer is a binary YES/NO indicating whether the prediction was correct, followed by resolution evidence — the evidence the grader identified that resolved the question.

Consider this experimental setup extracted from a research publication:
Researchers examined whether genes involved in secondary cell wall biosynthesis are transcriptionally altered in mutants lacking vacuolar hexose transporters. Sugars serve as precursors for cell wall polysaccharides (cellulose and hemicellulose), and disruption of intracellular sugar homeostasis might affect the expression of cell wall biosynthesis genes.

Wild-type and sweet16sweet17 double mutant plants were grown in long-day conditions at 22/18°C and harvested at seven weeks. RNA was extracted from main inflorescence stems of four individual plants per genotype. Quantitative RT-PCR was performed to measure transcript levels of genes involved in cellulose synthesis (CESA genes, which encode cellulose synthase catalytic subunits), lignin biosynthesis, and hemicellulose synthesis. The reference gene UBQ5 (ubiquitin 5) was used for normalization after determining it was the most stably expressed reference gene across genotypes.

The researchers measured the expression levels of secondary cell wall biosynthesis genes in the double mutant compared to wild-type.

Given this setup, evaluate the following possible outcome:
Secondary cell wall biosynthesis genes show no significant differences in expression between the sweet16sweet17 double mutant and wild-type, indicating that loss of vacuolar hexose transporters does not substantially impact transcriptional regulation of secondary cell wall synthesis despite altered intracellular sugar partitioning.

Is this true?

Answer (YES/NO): NO